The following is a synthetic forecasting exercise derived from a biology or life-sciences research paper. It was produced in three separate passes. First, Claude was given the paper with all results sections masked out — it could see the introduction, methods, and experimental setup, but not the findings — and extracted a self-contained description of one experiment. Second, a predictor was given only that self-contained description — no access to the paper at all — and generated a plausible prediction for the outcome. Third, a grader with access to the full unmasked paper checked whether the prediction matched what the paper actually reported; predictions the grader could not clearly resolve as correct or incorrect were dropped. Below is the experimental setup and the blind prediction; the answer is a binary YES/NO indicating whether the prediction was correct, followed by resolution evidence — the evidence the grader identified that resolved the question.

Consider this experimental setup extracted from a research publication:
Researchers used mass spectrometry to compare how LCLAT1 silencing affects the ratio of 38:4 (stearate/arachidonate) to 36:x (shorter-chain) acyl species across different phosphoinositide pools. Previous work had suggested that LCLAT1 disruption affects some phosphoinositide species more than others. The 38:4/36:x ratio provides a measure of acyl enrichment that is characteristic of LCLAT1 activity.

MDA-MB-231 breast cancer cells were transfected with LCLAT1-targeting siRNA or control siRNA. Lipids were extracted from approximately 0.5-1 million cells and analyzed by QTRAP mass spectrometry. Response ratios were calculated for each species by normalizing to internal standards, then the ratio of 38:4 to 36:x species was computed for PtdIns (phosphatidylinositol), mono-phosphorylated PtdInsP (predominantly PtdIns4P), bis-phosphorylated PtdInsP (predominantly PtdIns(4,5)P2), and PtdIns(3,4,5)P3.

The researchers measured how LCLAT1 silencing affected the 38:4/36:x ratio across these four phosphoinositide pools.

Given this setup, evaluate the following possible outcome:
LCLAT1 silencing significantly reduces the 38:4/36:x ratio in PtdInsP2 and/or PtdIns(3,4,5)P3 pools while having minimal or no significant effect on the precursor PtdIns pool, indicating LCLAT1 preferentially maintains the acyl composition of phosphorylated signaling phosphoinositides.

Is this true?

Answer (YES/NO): NO